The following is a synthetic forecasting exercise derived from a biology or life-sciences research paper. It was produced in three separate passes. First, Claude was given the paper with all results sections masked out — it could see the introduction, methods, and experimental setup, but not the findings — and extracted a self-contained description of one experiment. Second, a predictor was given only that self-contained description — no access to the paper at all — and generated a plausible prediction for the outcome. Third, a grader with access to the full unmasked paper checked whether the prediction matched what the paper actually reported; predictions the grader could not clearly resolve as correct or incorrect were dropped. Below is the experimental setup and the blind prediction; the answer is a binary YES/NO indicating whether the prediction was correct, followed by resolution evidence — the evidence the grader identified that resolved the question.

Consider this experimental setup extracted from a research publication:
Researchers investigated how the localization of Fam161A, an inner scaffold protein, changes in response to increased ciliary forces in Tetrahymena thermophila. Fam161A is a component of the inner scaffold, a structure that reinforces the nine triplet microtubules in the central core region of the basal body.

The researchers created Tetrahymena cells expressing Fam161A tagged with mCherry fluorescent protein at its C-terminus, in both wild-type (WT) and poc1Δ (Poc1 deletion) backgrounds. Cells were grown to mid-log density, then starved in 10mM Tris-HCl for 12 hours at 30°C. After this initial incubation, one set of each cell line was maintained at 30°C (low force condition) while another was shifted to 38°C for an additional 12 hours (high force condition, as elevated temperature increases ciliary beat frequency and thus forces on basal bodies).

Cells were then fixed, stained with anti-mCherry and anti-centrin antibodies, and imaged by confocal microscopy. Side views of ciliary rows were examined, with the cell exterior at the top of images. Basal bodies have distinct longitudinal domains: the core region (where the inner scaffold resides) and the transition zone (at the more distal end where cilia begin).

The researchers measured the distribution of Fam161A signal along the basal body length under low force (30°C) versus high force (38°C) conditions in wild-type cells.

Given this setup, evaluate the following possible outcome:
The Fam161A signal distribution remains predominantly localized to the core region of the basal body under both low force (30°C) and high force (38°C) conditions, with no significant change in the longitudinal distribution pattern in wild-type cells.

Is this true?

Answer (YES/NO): NO